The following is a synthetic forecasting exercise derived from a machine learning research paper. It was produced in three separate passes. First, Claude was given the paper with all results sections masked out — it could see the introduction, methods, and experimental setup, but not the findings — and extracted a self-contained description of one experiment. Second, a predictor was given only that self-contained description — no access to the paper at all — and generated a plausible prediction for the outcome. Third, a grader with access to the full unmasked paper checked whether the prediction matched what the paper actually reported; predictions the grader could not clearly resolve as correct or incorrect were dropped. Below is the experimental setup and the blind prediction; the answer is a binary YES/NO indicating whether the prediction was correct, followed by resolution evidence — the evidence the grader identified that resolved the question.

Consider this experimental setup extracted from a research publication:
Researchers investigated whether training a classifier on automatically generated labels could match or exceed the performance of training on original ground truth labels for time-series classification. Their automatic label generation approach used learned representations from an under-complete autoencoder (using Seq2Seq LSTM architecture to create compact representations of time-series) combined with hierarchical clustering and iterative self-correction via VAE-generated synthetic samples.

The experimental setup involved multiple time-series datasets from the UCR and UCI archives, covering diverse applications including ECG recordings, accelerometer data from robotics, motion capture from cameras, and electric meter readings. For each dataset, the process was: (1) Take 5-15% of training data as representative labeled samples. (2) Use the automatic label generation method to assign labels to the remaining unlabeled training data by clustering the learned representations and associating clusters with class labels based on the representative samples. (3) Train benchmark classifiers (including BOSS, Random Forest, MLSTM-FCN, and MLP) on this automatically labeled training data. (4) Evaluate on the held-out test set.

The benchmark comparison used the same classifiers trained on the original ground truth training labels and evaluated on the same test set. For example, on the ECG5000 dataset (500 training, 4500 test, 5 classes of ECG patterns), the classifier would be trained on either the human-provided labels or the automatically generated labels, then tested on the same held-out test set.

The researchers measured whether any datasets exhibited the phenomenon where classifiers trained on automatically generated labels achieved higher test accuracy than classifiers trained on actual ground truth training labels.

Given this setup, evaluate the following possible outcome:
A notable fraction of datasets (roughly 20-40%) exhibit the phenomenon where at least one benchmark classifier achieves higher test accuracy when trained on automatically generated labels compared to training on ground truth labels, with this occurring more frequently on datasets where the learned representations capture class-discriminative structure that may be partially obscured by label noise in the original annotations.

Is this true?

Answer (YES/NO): NO